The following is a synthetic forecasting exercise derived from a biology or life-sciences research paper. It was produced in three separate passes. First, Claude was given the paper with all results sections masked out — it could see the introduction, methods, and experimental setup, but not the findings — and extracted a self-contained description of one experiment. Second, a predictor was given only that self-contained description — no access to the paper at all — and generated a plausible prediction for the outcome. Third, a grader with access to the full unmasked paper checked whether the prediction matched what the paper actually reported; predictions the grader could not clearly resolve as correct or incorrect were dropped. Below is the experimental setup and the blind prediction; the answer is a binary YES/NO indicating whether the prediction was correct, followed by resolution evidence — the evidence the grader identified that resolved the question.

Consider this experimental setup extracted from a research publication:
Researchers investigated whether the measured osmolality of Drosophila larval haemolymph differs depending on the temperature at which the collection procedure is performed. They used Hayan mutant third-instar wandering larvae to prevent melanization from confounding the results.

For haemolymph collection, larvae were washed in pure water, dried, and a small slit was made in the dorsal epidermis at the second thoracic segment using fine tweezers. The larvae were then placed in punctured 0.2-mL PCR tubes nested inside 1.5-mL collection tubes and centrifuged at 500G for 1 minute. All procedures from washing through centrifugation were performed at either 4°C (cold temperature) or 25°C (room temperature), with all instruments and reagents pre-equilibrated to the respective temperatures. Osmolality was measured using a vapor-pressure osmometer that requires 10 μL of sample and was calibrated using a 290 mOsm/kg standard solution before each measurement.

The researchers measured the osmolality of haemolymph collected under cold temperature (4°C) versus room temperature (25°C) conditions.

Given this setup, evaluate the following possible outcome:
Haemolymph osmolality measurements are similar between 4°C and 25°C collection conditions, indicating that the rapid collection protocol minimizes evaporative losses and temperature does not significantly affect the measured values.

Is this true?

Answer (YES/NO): NO